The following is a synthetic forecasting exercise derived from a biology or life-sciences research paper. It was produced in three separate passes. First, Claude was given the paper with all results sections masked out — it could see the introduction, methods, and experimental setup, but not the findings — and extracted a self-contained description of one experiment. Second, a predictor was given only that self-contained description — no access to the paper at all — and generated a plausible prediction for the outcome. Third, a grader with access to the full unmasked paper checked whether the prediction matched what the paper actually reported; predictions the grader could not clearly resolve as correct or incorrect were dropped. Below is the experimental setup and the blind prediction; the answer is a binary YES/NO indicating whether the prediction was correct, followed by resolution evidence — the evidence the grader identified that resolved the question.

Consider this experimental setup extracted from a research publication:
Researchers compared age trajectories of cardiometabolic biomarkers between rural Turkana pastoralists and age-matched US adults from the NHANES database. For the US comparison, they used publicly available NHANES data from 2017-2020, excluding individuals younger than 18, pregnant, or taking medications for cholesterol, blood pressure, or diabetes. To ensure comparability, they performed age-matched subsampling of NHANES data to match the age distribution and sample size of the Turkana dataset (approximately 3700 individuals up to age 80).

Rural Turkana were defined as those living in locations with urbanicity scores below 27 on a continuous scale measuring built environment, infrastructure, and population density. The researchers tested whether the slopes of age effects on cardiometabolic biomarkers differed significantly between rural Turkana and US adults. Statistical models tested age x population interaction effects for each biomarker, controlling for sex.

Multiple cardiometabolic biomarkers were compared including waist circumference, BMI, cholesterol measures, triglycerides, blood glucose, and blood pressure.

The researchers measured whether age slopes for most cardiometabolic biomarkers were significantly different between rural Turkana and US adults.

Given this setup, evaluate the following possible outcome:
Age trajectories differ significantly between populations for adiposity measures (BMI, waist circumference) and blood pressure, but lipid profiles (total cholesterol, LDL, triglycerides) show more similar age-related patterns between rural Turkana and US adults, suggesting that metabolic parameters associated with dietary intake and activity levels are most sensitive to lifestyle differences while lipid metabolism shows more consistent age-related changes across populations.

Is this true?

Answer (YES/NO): NO